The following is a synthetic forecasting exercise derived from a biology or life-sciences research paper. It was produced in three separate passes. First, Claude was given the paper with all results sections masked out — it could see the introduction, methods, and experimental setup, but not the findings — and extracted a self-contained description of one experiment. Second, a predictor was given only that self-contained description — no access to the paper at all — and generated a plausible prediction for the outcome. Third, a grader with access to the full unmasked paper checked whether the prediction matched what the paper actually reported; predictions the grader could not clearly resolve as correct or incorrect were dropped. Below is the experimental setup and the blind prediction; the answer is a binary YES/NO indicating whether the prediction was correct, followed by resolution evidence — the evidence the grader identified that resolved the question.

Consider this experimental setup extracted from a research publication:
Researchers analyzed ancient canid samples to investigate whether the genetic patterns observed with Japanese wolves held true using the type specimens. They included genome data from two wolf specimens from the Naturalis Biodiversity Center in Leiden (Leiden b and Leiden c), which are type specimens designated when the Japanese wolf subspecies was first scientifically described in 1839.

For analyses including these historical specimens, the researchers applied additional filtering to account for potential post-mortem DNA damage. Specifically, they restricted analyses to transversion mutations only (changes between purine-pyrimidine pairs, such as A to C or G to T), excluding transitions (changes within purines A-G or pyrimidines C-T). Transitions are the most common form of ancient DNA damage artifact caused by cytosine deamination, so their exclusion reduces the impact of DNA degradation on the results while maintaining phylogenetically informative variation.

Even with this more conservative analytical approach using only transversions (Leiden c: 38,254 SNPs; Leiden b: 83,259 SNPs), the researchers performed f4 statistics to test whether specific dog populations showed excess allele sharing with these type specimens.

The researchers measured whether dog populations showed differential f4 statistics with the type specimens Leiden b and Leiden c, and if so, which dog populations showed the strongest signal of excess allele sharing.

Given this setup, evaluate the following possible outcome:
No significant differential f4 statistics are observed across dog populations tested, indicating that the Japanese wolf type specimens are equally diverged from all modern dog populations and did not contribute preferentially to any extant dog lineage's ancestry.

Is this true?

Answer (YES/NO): NO